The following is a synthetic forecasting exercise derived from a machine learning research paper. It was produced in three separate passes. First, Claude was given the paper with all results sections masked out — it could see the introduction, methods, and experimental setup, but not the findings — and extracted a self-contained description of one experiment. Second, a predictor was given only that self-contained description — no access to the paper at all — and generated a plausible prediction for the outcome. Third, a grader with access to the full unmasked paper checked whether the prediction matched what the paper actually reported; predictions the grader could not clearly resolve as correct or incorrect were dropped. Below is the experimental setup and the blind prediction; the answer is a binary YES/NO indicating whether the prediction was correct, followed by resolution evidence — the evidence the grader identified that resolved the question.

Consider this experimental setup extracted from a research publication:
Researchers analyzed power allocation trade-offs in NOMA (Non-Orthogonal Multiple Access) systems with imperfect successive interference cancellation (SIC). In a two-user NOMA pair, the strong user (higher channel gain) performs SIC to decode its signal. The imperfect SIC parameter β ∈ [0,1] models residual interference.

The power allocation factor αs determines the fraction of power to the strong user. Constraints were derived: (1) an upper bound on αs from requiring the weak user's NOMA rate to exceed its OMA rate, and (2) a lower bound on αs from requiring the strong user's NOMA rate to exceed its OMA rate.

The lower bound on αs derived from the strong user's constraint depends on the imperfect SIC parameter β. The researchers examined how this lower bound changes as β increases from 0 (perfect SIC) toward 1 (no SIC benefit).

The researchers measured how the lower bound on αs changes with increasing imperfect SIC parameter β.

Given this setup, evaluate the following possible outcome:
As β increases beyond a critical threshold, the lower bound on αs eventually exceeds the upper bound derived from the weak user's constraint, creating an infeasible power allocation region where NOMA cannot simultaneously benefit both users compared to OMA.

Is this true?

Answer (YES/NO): YES